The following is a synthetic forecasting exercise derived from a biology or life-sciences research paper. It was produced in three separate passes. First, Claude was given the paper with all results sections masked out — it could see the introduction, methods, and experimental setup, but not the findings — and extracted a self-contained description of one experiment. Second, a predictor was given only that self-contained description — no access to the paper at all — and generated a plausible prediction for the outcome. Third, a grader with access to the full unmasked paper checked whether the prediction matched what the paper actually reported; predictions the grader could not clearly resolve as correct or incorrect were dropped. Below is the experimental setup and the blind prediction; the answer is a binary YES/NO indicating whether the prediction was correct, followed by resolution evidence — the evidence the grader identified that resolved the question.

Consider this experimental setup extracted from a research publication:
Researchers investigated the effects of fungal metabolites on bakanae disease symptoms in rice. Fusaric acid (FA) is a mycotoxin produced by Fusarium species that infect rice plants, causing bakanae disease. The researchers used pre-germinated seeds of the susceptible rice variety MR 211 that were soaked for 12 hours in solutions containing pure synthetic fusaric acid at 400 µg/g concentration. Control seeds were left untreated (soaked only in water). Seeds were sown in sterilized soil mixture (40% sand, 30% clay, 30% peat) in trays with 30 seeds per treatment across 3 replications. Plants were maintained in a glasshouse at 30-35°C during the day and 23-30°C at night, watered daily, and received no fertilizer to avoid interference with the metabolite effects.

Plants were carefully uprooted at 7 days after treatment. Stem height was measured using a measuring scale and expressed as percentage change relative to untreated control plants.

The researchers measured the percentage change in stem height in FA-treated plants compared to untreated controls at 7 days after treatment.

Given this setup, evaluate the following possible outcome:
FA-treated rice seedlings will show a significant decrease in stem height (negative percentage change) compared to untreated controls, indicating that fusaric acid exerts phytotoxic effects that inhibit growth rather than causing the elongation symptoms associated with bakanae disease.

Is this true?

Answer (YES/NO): YES